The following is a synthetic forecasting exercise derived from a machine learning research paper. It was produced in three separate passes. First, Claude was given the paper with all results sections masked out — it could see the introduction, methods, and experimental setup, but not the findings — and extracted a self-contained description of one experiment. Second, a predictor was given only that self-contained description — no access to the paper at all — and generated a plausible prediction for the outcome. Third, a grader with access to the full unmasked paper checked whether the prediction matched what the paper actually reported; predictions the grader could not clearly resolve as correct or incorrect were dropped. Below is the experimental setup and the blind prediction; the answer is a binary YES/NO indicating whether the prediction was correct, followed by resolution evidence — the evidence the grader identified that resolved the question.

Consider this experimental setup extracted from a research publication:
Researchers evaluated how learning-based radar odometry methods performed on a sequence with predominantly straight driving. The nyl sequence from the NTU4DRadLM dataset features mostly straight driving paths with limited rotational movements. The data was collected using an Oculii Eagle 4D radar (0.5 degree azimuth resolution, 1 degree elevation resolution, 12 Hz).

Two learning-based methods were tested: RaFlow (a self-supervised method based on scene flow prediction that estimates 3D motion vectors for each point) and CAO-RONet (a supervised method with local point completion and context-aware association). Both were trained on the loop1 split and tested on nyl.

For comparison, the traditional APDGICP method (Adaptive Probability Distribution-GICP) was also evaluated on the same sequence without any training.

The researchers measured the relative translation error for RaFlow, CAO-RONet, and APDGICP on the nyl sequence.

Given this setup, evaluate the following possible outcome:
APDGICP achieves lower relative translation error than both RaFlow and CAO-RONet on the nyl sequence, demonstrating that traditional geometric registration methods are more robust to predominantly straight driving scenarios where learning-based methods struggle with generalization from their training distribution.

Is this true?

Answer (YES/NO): YES